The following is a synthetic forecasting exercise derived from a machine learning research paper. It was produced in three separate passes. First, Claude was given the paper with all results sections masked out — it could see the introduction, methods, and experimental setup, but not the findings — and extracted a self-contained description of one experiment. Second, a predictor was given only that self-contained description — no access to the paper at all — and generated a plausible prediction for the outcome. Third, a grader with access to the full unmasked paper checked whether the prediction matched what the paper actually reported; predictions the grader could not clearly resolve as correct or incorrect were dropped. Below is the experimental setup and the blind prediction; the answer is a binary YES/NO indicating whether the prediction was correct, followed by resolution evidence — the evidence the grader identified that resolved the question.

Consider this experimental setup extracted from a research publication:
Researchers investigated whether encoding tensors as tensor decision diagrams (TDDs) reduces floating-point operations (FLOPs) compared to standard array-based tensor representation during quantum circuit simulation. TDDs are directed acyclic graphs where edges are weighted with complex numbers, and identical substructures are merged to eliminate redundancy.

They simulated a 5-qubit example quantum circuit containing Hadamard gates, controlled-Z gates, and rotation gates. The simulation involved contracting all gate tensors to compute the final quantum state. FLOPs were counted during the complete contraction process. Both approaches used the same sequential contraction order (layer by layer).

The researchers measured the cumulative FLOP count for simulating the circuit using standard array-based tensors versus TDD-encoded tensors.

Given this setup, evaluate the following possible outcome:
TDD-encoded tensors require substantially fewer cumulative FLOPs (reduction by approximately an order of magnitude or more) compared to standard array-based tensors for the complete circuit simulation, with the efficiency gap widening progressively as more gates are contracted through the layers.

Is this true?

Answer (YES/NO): NO